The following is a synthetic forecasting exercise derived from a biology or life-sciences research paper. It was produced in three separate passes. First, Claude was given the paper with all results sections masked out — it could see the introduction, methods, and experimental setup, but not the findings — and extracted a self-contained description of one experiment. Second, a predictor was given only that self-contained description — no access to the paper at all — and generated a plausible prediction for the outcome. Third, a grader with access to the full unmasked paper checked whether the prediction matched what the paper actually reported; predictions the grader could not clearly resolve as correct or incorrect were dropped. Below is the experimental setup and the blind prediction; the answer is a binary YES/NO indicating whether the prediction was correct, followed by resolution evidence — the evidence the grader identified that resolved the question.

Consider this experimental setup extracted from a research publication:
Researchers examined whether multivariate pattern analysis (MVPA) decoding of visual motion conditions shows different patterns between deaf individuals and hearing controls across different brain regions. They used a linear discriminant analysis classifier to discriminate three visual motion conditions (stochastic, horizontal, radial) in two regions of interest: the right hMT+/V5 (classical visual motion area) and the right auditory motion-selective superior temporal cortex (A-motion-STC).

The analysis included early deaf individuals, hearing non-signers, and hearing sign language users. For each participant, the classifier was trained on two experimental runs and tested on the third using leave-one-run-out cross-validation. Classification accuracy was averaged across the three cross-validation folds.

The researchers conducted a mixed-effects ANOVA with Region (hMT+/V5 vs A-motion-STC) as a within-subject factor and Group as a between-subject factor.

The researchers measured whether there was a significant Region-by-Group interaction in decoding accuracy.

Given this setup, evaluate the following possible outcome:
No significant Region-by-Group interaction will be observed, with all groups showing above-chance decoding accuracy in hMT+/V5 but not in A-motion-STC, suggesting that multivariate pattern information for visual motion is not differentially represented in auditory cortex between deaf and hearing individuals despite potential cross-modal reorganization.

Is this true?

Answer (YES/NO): NO